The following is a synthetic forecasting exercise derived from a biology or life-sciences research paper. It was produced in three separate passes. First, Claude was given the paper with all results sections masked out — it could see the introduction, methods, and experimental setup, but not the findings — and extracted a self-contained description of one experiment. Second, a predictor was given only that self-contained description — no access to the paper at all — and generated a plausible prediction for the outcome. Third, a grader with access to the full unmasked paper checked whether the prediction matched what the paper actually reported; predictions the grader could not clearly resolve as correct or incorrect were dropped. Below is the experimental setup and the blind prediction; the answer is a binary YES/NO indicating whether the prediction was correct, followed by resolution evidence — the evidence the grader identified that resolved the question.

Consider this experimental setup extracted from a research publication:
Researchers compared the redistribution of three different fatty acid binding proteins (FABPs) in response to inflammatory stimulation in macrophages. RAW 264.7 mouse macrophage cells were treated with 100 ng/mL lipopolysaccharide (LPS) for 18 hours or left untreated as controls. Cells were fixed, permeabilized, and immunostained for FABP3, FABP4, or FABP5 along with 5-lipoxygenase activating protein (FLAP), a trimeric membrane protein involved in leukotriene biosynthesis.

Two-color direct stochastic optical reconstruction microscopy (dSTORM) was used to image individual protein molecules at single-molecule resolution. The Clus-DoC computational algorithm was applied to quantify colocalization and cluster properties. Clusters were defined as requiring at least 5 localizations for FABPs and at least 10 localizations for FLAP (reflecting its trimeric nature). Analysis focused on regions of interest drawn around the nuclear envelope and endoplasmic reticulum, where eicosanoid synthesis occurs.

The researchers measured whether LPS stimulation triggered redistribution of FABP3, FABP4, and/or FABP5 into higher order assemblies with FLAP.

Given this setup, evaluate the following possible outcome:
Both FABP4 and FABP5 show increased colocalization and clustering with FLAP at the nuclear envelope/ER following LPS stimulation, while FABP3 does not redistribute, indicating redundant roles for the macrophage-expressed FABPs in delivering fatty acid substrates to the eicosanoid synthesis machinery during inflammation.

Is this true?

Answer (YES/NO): NO